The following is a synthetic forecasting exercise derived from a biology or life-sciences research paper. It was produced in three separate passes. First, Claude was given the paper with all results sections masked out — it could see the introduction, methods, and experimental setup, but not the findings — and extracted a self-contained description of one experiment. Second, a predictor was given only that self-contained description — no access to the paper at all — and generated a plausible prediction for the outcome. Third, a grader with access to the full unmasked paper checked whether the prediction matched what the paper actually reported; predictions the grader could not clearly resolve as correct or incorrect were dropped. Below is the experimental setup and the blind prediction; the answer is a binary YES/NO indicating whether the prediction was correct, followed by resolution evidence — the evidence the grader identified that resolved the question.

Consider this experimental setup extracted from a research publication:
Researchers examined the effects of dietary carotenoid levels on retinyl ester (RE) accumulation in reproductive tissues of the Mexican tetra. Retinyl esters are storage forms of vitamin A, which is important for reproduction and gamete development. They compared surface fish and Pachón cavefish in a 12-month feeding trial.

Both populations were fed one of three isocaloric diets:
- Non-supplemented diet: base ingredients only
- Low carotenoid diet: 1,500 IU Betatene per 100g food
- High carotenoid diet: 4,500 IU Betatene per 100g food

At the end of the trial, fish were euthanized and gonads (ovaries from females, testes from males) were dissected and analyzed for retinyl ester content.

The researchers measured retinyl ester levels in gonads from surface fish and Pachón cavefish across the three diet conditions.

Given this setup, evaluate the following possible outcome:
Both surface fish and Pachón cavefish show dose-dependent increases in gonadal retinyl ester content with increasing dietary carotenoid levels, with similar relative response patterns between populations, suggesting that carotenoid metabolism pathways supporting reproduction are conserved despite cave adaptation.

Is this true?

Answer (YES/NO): NO